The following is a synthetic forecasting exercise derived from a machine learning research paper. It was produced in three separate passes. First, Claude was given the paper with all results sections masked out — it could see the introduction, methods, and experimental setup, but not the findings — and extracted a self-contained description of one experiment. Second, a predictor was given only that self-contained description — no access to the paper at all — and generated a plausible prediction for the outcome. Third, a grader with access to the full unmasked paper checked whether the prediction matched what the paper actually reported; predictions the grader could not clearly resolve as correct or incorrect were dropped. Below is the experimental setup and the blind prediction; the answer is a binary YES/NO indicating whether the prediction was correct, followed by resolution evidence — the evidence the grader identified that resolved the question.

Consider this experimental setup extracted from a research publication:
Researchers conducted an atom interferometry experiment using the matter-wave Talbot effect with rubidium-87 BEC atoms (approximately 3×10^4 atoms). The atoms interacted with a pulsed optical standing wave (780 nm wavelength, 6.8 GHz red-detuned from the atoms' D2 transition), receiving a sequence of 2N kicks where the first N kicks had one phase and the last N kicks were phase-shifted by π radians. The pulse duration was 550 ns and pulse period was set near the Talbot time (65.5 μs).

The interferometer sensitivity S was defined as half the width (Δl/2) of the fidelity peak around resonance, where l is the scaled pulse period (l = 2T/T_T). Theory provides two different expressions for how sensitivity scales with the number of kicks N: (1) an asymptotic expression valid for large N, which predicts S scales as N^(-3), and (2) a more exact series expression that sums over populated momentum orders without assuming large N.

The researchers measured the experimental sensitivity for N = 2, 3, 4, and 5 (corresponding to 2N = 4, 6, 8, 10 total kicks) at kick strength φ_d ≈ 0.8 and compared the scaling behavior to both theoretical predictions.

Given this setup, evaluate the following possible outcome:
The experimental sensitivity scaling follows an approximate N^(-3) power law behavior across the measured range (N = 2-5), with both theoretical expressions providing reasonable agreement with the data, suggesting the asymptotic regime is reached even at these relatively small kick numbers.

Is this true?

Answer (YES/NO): NO